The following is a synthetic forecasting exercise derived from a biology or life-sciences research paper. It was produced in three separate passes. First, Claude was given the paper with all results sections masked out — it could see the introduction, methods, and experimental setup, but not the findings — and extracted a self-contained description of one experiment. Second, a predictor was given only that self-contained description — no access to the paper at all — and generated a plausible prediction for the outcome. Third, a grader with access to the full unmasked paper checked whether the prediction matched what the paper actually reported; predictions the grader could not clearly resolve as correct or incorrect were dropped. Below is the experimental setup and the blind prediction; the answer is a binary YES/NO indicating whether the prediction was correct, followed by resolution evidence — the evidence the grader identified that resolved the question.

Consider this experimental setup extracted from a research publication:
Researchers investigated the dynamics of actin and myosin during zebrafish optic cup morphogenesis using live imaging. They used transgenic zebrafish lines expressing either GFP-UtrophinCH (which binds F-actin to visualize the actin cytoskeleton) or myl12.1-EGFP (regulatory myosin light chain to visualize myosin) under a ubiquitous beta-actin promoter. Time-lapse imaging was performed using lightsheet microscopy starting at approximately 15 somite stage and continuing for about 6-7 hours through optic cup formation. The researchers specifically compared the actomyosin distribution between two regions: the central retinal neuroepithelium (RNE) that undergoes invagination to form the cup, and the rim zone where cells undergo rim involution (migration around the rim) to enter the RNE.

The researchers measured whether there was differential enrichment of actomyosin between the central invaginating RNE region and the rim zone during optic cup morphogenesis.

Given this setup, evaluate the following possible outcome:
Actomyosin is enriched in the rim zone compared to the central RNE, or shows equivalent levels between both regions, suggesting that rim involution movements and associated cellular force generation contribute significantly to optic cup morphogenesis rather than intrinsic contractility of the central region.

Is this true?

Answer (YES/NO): NO